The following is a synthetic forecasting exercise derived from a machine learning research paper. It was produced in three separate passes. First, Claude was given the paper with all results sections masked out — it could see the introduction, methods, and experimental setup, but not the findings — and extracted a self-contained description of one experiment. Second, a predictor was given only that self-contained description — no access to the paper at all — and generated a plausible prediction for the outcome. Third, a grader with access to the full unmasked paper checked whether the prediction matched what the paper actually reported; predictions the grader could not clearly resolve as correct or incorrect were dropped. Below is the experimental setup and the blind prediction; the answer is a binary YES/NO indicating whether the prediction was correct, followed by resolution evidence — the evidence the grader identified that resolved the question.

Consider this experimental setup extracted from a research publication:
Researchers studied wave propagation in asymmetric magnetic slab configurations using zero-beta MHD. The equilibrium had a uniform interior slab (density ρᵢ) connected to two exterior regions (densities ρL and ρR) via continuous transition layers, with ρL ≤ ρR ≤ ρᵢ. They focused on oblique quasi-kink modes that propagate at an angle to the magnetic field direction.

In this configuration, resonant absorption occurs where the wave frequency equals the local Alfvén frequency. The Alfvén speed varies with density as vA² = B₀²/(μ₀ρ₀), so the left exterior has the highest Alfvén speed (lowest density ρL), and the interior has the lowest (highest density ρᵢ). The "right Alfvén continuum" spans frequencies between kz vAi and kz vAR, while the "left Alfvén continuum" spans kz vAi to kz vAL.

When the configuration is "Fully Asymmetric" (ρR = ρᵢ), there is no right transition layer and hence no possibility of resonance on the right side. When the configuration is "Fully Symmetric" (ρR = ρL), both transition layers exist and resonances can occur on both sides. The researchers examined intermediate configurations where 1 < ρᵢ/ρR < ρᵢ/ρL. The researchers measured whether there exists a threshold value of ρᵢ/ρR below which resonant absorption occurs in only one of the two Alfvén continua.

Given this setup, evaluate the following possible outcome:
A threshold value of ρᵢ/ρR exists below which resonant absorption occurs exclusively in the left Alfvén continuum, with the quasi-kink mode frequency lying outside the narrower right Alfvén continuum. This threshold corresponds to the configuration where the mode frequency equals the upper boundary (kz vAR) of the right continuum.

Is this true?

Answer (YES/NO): YES